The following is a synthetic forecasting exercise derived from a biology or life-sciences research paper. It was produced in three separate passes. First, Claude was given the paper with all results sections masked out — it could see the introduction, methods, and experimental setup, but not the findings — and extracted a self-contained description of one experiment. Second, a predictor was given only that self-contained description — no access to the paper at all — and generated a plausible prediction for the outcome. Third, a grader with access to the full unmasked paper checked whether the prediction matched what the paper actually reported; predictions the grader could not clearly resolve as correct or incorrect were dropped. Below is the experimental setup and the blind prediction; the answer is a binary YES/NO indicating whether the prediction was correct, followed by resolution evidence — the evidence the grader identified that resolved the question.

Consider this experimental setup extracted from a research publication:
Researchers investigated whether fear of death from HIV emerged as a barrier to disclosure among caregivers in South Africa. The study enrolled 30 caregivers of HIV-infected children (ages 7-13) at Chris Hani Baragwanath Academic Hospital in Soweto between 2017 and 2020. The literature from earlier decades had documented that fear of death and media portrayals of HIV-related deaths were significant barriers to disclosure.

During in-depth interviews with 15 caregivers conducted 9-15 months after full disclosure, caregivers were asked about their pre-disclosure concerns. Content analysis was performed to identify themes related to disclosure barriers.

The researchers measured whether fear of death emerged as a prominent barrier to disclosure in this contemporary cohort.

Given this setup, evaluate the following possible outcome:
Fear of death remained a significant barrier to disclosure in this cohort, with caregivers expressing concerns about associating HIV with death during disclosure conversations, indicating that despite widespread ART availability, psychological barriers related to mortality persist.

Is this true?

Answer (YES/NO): NO